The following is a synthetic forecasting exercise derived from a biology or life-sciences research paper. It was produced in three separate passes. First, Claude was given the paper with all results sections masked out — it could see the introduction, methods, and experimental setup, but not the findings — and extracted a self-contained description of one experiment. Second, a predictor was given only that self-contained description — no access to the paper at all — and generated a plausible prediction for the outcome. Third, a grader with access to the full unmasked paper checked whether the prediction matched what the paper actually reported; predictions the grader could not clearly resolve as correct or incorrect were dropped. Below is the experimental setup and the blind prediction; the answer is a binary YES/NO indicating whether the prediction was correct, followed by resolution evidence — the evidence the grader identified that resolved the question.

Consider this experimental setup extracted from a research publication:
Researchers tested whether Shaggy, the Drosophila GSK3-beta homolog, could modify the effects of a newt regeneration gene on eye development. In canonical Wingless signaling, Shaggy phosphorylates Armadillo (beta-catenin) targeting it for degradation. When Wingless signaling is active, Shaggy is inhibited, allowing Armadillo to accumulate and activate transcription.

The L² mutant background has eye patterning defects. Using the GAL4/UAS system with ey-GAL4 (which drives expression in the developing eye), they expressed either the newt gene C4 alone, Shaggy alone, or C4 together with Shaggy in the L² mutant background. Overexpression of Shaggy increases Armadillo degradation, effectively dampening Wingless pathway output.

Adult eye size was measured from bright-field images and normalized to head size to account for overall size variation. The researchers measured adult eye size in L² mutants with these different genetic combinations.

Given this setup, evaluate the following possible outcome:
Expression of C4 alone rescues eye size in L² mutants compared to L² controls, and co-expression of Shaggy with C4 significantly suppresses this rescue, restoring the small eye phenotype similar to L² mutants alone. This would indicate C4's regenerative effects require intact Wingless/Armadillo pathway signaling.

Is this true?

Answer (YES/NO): NO